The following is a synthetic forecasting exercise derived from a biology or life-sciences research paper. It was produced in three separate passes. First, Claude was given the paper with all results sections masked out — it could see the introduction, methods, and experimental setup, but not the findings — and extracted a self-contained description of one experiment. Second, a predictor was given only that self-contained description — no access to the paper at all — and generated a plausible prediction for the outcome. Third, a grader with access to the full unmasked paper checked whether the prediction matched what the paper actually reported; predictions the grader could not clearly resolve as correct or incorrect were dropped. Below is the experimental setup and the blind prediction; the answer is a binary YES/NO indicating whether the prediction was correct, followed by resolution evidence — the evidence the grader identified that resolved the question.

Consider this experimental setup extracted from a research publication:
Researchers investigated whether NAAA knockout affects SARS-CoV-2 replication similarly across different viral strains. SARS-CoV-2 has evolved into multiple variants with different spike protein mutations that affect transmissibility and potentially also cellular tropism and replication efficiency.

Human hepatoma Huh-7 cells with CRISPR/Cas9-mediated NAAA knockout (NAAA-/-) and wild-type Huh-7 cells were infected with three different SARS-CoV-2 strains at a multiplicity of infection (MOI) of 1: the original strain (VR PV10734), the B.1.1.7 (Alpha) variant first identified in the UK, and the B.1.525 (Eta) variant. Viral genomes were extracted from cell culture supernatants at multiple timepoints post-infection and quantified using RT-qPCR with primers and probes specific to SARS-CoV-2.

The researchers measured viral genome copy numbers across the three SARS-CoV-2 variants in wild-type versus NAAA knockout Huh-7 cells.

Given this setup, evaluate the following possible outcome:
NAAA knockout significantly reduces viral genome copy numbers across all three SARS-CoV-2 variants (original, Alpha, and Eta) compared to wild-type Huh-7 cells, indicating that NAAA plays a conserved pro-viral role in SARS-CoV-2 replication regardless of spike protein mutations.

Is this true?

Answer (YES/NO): YES